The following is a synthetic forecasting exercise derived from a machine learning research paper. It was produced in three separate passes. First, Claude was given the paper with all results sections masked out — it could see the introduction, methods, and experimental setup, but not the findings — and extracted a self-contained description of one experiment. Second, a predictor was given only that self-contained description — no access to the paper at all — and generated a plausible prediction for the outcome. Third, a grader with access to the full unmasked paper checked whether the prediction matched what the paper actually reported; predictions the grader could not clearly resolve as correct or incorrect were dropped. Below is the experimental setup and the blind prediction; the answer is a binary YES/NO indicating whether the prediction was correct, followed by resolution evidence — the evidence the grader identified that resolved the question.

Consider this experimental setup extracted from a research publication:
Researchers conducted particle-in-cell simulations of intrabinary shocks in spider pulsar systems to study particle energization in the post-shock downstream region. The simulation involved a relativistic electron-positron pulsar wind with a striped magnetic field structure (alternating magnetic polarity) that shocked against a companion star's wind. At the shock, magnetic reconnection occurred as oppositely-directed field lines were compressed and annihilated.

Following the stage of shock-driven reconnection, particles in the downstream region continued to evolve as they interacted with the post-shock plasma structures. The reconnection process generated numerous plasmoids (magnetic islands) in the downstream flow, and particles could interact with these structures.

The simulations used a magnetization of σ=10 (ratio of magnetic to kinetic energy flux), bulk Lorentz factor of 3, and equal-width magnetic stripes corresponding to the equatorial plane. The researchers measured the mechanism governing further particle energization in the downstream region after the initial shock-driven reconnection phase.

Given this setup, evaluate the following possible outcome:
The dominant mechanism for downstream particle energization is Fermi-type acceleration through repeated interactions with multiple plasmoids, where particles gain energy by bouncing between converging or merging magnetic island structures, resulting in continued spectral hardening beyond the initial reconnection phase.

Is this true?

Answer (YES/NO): NO